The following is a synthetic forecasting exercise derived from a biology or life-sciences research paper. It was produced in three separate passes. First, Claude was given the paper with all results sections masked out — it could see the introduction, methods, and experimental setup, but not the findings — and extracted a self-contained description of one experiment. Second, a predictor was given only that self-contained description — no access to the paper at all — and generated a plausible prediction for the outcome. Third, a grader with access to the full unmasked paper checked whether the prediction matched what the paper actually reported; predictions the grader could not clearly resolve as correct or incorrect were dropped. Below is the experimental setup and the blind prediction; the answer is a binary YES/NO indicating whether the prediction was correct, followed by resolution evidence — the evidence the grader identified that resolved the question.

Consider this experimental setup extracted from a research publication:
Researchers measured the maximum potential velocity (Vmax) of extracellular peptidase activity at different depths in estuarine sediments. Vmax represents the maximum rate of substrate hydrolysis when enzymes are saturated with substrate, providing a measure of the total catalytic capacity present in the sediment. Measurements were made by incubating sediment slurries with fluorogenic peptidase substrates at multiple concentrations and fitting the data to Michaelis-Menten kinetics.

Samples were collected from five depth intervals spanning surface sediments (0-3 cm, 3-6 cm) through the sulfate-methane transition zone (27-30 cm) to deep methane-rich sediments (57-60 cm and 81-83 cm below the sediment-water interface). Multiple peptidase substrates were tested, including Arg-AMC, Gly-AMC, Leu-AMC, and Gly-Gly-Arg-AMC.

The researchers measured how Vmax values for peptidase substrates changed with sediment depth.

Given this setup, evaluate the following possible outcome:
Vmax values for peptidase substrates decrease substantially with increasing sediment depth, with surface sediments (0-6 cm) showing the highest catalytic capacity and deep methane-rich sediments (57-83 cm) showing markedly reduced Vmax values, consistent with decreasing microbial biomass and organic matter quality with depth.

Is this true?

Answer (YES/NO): YES